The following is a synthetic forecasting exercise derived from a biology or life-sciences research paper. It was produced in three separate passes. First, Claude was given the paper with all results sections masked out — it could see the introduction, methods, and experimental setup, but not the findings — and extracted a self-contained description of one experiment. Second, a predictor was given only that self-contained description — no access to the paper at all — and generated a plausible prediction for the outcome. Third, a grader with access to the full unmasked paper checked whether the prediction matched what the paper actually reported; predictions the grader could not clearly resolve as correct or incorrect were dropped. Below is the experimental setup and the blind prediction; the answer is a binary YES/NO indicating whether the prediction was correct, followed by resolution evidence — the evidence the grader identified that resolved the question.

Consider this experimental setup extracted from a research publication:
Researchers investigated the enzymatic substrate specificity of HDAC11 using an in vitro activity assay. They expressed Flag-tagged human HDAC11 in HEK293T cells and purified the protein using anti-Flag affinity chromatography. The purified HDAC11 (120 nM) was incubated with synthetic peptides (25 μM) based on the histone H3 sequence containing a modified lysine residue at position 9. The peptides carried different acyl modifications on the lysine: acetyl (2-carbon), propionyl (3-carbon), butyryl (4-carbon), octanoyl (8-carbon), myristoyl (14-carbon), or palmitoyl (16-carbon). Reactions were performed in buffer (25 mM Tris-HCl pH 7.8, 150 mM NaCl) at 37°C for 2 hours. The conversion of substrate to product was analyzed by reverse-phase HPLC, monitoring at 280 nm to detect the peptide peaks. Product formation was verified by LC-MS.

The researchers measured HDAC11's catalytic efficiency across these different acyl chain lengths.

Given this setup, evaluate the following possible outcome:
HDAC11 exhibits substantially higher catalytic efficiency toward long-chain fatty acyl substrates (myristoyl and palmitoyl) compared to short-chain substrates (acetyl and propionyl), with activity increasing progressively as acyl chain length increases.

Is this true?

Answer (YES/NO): NO